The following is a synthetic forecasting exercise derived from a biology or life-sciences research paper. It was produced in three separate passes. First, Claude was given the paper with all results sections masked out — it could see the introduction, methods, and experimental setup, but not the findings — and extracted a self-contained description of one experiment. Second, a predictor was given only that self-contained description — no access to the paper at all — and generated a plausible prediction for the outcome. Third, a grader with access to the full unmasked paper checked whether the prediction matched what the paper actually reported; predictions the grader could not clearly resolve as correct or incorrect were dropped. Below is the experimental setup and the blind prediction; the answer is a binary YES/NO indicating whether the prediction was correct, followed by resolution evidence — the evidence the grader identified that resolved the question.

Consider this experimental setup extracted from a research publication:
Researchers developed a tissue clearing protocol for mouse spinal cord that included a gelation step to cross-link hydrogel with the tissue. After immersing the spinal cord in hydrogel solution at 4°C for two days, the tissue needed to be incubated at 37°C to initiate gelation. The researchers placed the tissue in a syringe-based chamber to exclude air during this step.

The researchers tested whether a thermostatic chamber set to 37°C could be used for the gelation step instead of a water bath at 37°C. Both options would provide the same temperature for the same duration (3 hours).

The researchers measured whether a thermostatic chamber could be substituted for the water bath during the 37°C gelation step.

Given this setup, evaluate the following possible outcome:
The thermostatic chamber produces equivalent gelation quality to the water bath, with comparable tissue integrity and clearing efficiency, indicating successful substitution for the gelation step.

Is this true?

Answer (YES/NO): NO